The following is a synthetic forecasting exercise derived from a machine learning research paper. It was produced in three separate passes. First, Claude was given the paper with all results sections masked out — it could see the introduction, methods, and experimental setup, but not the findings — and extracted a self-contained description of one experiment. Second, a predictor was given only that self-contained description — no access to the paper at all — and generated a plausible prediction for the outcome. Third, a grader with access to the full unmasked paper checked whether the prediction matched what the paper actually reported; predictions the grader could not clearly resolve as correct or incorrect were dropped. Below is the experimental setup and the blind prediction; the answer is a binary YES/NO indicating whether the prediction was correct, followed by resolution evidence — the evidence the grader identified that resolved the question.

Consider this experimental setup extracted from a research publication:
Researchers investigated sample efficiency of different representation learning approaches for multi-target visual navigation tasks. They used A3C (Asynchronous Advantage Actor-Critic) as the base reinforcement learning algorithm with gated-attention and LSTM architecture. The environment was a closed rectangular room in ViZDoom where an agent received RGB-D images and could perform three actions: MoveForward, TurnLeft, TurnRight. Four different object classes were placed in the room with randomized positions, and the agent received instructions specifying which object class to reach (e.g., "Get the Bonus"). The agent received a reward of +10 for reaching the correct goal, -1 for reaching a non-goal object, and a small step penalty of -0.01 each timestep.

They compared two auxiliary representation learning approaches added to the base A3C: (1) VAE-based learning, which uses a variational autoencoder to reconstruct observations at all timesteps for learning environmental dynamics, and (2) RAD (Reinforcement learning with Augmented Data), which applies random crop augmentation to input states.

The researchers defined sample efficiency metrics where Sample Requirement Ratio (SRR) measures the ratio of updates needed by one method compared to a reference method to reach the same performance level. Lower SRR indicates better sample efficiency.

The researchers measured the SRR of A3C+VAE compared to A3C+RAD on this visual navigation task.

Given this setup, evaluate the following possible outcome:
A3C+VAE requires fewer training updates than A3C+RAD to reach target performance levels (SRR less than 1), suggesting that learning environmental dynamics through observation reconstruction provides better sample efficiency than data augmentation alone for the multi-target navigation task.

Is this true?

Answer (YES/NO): NO